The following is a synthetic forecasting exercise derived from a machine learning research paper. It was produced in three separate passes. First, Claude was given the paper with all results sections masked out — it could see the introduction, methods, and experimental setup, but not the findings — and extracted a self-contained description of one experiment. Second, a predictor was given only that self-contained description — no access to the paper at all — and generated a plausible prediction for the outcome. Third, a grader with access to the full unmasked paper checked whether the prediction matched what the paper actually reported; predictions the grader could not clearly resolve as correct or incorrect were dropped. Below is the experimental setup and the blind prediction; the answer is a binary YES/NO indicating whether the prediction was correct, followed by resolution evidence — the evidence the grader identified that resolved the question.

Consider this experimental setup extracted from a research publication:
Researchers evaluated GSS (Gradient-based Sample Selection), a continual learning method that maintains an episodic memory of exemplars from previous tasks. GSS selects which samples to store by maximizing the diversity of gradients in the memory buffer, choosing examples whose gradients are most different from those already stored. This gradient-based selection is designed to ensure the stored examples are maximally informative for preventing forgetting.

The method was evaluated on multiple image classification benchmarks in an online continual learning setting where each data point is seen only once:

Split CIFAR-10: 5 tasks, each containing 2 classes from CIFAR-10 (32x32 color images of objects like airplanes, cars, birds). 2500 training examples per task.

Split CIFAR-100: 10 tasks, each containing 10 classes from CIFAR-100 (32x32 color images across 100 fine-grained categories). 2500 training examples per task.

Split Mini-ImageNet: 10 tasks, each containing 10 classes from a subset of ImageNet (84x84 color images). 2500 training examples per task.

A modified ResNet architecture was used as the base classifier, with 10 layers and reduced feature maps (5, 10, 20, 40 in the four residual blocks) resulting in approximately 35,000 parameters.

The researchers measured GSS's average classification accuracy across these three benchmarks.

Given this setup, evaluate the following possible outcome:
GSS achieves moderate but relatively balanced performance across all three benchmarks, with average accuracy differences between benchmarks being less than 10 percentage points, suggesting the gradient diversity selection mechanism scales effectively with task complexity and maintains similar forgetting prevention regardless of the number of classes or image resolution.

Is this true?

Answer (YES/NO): NO